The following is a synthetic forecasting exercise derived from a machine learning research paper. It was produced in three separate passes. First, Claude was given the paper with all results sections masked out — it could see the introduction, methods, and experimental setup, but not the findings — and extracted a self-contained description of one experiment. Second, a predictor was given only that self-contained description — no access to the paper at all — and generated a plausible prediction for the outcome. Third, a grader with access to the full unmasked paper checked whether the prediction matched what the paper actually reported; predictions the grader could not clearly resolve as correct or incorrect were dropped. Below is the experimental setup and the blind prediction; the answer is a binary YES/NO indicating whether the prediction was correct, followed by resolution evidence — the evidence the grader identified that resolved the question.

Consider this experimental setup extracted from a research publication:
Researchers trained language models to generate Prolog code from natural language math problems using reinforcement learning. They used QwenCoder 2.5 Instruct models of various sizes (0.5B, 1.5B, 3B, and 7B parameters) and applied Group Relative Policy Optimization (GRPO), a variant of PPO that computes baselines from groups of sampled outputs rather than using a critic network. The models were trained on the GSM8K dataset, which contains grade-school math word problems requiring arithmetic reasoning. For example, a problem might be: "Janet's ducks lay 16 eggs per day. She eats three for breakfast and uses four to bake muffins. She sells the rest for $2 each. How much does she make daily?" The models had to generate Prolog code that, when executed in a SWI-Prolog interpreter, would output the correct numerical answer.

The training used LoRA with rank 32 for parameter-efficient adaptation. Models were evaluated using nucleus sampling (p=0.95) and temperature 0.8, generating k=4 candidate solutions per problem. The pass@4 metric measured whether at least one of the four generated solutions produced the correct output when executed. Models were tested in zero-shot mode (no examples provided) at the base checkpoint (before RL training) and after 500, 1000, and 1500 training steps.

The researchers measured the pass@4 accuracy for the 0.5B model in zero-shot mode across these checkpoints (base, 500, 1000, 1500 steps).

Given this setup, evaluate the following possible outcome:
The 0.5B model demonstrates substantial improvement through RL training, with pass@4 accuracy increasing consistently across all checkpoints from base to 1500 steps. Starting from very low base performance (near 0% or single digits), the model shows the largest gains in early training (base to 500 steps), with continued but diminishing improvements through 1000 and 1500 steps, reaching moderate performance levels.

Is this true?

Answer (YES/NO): NO